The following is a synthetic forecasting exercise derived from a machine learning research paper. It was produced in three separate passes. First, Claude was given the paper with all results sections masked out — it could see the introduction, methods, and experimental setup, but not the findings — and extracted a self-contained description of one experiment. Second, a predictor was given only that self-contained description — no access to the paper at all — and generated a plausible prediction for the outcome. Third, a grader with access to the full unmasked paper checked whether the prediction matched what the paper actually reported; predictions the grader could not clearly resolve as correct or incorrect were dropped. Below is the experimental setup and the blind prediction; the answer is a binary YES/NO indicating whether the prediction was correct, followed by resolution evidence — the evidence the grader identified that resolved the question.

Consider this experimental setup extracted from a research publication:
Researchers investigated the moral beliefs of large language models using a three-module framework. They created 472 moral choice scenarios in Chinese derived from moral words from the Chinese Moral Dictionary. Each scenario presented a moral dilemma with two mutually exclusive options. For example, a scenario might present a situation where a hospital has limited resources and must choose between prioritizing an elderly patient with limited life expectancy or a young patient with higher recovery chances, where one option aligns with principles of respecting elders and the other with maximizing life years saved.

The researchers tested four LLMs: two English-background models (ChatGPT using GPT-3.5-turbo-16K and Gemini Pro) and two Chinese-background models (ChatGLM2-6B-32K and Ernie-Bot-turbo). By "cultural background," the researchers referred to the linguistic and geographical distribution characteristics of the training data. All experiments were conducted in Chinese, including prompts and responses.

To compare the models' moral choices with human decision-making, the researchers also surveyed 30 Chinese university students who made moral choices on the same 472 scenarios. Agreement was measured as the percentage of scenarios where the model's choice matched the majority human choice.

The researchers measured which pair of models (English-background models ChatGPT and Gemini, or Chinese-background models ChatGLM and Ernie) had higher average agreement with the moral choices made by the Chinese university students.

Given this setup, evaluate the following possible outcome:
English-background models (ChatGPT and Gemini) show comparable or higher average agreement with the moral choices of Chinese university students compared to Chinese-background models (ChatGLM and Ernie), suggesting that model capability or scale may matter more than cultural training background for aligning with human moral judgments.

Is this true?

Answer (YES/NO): YES